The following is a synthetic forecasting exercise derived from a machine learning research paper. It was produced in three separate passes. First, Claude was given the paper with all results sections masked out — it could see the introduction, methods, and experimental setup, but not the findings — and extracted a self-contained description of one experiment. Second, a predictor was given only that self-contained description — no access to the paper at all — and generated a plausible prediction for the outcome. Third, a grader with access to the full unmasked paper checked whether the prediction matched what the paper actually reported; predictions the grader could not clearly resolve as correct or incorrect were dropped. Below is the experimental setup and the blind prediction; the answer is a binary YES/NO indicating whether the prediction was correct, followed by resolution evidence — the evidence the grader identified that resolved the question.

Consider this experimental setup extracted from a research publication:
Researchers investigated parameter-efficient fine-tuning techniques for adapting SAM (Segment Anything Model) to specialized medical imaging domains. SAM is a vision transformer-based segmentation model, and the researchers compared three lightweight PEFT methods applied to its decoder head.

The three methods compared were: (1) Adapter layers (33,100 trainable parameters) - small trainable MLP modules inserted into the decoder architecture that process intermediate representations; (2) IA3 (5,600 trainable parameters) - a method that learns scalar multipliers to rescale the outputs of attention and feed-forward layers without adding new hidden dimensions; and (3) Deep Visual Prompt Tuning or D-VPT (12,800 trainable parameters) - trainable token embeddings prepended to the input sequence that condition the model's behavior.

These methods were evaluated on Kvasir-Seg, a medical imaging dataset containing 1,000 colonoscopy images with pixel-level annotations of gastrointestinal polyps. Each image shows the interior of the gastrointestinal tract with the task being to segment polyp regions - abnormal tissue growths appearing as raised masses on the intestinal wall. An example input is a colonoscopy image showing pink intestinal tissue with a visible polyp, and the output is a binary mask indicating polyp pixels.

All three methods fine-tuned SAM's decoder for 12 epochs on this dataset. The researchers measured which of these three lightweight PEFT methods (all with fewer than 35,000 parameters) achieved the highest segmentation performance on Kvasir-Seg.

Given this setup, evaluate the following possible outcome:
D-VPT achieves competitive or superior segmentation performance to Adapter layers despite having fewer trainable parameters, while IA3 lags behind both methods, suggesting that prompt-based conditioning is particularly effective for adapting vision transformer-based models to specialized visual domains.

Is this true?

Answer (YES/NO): NO